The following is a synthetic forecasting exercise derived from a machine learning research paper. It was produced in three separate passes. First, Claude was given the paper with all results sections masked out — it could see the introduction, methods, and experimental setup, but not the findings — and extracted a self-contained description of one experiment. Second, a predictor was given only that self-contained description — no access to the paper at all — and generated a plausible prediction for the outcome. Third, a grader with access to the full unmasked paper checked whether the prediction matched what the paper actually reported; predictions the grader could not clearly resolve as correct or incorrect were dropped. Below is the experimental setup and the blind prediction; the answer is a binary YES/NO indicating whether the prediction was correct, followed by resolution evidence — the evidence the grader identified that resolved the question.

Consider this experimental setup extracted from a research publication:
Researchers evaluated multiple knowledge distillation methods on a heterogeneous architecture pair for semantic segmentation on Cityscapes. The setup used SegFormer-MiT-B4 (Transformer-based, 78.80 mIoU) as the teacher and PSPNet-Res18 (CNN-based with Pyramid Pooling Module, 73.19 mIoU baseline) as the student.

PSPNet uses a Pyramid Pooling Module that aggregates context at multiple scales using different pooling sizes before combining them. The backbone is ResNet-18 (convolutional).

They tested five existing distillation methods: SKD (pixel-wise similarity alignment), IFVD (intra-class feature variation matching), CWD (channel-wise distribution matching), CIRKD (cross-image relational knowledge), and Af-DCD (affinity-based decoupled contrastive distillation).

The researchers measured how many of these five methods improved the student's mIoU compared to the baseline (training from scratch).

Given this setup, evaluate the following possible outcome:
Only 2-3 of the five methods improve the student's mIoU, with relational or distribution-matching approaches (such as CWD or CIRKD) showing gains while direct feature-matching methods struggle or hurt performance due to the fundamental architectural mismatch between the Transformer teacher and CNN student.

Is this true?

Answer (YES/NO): NO